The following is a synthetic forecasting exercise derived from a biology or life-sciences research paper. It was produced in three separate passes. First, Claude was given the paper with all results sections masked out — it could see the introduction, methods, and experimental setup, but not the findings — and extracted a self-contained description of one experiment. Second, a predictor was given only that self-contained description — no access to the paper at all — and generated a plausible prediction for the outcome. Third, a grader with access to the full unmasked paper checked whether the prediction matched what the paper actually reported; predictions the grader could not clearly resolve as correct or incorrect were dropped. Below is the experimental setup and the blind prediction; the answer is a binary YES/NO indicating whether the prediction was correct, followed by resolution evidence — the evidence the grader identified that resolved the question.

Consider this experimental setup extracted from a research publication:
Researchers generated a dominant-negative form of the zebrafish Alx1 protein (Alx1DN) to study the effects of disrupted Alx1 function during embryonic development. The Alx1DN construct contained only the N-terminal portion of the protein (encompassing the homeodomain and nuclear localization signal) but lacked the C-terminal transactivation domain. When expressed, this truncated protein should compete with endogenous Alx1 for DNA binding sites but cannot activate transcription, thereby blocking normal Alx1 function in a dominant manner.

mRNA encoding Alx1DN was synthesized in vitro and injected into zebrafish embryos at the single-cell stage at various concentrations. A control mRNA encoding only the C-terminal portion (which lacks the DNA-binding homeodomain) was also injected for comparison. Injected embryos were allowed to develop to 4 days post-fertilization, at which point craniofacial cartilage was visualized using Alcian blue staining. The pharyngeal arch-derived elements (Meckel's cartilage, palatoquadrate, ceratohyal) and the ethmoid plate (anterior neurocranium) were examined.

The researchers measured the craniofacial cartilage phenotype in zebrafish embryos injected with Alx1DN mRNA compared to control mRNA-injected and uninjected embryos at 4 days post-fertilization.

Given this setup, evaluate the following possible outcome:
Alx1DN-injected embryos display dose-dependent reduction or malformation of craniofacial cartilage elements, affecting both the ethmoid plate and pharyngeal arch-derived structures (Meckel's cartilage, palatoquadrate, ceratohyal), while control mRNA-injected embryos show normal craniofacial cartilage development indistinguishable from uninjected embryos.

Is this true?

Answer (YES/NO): NO